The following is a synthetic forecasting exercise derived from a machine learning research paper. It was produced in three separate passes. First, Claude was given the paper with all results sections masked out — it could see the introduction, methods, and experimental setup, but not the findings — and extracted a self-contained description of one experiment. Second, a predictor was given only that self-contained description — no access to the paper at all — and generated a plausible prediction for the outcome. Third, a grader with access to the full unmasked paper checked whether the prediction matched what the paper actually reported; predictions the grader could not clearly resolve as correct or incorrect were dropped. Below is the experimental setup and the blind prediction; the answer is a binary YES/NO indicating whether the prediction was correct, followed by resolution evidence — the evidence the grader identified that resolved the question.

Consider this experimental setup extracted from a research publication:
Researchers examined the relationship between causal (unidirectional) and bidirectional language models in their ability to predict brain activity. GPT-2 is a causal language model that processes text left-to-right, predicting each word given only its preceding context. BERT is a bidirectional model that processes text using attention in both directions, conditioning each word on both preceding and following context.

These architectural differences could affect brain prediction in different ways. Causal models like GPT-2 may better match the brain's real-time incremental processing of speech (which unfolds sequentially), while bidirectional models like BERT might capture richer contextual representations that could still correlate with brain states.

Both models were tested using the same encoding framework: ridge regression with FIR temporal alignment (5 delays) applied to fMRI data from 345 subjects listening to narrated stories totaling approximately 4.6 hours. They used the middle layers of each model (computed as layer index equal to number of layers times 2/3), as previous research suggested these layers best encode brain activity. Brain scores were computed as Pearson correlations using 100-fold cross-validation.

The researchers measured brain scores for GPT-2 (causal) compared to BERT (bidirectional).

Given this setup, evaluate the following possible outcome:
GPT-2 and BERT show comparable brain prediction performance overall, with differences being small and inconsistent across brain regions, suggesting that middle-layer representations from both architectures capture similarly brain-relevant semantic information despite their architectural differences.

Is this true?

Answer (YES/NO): NO